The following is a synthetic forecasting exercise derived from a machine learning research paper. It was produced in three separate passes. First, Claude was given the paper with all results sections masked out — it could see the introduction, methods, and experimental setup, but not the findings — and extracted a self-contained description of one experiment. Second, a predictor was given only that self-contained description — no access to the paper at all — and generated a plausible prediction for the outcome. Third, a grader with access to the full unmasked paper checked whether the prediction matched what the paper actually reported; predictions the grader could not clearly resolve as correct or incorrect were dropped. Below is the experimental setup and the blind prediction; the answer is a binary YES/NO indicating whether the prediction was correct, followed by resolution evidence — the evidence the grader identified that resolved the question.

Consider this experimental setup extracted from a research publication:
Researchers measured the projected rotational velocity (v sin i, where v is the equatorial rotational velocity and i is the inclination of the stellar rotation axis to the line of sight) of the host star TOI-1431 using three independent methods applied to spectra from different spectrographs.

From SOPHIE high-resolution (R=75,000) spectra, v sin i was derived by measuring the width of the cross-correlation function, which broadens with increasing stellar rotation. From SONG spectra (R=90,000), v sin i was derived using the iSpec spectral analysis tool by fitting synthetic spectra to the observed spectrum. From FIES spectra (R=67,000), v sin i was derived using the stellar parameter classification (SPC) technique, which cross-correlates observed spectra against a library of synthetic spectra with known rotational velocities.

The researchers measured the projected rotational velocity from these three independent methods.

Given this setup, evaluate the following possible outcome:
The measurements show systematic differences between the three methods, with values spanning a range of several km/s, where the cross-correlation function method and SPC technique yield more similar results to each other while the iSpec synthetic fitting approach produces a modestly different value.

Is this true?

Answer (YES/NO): NO